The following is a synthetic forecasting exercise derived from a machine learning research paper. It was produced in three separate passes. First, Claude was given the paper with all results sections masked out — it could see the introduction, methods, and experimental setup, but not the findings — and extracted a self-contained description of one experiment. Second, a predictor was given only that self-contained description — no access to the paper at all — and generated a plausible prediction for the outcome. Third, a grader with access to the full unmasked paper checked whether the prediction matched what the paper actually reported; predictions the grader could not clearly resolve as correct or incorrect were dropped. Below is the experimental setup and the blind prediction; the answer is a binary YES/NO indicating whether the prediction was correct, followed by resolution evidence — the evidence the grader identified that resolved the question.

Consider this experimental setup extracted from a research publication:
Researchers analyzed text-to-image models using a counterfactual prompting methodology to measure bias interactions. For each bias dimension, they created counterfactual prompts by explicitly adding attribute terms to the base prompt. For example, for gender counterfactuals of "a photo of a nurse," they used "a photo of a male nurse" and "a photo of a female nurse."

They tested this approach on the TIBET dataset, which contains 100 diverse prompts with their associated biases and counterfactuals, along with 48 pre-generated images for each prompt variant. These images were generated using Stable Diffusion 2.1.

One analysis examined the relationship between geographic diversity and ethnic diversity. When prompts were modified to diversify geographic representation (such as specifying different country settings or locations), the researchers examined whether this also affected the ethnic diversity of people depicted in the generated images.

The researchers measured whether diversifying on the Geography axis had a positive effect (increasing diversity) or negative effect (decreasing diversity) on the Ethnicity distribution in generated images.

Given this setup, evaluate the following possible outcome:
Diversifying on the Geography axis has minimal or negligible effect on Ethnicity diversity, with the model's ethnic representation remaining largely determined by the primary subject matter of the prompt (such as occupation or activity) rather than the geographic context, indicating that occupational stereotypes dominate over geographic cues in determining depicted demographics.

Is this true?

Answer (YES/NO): NO